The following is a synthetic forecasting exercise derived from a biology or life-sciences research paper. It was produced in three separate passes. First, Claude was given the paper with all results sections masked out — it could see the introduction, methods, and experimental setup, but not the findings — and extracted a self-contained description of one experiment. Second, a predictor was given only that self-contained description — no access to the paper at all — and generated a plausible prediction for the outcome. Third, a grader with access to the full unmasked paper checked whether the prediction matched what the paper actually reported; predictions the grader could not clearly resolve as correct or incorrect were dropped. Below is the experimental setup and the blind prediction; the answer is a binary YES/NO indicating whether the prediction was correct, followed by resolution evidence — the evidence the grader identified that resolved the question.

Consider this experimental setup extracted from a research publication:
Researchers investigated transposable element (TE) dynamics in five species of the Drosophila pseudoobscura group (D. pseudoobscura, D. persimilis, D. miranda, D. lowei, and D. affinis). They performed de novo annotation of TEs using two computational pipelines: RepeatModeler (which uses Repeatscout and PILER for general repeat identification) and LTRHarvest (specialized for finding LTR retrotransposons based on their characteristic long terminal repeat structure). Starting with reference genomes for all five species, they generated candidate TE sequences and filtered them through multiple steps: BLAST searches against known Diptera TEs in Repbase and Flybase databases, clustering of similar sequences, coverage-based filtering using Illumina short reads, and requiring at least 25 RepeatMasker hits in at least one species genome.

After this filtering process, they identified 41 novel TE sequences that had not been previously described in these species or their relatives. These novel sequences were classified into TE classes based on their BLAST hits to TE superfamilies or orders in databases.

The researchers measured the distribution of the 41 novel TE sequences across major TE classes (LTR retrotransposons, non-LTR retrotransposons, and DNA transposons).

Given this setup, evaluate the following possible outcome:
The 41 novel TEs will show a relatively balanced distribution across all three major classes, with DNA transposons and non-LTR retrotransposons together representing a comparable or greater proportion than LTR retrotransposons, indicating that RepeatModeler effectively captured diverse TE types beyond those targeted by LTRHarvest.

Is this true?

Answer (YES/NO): NO